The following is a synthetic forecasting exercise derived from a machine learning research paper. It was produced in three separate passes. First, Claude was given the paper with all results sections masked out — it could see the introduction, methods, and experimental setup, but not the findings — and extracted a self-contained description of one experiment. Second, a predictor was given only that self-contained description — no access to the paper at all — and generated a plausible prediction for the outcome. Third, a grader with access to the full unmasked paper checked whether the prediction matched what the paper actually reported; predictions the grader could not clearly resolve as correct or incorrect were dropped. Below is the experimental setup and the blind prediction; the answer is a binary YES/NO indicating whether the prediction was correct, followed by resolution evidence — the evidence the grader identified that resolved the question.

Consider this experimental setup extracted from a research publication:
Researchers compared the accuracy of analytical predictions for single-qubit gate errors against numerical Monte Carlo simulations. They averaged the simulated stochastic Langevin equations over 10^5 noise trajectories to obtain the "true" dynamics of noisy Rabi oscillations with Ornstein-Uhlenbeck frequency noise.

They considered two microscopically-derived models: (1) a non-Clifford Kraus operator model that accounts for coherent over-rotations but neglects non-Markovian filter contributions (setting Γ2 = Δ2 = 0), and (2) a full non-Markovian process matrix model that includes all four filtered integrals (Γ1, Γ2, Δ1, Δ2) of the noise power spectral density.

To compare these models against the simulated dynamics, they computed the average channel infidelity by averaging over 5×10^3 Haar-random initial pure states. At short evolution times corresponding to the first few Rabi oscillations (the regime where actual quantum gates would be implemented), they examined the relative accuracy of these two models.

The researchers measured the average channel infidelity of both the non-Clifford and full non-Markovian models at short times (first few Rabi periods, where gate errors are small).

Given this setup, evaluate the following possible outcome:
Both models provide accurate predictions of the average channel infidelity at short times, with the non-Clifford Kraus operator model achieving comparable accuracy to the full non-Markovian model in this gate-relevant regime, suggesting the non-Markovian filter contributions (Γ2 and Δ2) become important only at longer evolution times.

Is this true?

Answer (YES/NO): NO